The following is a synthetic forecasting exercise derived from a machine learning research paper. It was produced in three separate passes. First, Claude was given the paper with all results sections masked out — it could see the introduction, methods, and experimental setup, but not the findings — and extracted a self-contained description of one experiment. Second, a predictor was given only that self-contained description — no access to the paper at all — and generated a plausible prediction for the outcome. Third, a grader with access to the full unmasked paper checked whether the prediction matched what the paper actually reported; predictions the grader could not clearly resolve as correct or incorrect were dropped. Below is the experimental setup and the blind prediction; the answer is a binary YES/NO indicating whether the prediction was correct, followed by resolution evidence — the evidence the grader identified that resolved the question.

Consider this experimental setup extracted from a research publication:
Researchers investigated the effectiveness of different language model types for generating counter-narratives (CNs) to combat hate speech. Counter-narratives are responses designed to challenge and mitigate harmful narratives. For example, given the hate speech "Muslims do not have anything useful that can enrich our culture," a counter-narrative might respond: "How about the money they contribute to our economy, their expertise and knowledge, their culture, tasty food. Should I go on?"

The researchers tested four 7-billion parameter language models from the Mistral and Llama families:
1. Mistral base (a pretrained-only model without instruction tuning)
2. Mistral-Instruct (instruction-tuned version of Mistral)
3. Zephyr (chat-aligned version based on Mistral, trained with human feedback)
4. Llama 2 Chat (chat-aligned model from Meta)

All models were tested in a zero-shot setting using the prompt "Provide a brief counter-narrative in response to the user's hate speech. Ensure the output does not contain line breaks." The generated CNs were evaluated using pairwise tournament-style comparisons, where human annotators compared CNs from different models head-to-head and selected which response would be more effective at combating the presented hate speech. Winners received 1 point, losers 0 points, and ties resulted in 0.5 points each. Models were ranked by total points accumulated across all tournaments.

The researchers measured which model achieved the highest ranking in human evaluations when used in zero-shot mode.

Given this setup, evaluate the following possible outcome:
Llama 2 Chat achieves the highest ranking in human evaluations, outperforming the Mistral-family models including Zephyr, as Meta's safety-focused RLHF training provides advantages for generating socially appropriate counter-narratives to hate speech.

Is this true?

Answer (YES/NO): NO